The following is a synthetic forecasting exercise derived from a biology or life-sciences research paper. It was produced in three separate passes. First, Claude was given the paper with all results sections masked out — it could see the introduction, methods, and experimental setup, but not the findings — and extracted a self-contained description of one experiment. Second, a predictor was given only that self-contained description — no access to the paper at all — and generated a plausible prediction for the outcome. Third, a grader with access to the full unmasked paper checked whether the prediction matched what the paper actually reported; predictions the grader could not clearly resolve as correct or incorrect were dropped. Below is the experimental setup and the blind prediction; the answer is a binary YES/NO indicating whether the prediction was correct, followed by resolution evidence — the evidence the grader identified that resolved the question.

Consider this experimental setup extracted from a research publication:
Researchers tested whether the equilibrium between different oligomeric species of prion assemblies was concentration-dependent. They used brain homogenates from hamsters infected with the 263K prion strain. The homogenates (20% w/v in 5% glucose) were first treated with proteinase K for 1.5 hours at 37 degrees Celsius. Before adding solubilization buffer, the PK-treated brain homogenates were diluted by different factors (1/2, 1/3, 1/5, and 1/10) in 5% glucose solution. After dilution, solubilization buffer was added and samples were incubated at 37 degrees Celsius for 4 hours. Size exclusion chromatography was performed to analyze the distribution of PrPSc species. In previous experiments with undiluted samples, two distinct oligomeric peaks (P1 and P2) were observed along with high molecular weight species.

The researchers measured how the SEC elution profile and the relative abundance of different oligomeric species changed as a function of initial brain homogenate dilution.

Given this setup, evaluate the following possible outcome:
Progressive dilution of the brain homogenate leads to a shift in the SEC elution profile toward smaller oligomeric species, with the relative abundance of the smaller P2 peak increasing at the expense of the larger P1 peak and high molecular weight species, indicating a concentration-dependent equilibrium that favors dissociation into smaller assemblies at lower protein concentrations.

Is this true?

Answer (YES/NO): YES